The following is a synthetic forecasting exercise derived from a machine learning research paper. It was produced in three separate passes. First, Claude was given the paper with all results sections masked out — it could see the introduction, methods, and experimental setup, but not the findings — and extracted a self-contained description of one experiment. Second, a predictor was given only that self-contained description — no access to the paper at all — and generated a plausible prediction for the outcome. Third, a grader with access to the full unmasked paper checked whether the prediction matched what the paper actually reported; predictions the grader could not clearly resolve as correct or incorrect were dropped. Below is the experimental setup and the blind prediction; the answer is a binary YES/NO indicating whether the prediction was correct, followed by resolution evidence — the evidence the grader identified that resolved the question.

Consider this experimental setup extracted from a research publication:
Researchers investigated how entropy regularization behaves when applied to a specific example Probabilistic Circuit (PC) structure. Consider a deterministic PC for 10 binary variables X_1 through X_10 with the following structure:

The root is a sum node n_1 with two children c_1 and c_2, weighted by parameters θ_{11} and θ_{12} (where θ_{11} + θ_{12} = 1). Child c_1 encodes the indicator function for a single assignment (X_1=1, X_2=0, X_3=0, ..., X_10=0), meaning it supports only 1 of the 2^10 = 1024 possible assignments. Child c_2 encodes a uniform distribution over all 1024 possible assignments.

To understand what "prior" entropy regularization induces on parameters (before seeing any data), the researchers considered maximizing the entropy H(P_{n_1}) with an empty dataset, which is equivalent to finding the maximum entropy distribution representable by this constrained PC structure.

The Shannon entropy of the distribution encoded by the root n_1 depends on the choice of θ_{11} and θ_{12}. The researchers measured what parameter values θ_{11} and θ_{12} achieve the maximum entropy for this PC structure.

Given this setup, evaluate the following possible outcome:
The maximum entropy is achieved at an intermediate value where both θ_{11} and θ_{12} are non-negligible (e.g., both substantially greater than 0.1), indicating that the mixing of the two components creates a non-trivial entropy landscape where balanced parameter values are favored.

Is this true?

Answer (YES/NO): NO